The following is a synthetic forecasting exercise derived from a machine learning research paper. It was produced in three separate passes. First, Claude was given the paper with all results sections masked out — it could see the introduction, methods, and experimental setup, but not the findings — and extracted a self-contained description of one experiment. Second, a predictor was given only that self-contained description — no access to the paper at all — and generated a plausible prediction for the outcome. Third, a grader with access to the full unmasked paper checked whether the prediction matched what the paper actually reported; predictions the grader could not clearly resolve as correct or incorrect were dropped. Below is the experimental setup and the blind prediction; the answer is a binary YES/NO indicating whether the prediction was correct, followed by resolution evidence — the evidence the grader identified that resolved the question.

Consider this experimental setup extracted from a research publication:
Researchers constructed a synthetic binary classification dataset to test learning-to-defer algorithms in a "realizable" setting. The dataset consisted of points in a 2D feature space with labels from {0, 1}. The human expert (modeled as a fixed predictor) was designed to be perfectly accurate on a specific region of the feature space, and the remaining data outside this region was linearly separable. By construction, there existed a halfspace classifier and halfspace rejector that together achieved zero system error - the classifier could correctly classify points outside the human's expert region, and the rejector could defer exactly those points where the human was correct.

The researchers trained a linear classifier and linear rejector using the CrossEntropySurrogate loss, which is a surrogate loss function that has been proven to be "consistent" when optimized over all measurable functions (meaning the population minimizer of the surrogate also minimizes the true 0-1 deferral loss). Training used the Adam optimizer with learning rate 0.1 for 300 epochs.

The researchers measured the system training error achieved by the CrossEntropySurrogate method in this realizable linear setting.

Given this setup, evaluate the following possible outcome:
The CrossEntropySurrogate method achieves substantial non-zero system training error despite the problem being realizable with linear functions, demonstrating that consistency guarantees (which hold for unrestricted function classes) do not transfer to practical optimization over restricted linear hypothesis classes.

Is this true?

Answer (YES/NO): YES